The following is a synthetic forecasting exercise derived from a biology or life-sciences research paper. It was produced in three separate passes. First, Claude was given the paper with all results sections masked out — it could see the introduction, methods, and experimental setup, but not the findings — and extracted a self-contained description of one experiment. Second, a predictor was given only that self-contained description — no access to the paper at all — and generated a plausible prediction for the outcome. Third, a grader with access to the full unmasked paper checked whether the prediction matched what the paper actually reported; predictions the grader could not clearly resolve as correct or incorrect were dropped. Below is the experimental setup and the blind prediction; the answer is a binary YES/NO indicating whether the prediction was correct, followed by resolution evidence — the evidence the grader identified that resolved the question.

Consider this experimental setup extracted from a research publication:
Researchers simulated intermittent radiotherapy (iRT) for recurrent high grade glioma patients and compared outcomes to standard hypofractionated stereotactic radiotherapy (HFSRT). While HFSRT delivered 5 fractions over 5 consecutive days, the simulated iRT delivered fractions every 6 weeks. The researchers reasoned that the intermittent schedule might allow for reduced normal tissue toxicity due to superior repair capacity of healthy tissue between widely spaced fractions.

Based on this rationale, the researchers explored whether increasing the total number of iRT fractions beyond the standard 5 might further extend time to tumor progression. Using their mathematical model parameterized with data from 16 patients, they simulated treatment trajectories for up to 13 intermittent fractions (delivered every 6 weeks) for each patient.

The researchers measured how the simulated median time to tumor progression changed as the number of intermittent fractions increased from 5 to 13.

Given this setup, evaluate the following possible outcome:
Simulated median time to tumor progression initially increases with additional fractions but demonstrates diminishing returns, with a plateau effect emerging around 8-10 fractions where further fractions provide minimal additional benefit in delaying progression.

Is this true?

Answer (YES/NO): NO